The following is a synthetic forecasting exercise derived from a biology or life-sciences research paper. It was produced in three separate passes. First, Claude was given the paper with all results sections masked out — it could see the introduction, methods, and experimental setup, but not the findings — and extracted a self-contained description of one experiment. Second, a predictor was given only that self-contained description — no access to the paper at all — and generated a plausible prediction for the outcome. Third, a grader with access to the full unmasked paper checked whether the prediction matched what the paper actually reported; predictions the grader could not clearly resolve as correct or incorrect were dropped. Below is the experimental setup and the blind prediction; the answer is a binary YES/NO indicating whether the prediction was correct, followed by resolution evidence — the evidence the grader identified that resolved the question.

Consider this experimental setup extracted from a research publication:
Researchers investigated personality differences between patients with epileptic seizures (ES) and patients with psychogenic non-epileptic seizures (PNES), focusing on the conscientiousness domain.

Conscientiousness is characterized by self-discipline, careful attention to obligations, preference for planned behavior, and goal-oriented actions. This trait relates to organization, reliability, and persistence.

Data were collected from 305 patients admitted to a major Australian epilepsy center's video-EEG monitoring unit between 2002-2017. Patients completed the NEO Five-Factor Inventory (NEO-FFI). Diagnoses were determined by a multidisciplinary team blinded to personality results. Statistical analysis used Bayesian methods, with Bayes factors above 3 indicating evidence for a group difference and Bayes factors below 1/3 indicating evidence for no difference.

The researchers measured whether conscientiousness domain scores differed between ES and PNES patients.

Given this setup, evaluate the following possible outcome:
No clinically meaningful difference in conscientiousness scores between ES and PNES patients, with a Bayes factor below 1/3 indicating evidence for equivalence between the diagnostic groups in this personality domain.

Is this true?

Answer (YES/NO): NO